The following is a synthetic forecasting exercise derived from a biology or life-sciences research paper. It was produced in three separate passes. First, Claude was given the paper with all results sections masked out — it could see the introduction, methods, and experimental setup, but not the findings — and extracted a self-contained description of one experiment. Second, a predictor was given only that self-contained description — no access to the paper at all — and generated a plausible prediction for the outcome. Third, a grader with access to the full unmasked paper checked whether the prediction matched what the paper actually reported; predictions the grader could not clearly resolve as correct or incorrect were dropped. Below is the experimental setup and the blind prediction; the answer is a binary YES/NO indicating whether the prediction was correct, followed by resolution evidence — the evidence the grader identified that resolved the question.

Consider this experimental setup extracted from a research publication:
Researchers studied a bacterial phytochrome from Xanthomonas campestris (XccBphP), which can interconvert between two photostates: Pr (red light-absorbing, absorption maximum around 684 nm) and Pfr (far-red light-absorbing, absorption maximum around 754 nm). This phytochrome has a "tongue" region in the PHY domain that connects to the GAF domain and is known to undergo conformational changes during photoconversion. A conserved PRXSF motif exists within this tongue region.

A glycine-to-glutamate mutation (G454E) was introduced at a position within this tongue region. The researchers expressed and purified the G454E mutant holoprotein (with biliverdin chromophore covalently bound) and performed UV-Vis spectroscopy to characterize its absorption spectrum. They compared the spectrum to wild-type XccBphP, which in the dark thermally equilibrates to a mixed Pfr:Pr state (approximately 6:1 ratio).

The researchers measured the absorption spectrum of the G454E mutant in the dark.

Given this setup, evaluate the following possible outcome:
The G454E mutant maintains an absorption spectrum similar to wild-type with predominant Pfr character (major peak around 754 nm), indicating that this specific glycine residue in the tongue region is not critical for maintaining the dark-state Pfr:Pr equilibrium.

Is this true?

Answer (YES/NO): NO